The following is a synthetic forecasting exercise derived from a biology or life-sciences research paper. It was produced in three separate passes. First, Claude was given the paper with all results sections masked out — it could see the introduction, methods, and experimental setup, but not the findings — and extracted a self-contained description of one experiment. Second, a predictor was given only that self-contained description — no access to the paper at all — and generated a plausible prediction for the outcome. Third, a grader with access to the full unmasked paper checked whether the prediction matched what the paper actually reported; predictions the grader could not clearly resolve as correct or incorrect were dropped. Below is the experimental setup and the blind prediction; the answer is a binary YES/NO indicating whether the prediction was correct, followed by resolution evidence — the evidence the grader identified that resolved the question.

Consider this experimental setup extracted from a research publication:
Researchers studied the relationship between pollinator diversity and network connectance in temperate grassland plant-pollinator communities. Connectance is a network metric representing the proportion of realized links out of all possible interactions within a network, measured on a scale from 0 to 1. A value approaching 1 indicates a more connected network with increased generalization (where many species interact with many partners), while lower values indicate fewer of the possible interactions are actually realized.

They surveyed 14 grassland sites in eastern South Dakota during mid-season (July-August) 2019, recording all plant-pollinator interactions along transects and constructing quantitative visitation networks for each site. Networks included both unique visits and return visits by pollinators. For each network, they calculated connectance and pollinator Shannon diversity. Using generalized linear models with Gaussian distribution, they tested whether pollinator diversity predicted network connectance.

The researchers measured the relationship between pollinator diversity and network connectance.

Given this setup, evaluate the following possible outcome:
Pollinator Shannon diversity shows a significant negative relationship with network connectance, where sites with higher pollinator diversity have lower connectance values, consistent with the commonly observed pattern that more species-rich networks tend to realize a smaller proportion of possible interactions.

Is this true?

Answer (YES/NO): YES